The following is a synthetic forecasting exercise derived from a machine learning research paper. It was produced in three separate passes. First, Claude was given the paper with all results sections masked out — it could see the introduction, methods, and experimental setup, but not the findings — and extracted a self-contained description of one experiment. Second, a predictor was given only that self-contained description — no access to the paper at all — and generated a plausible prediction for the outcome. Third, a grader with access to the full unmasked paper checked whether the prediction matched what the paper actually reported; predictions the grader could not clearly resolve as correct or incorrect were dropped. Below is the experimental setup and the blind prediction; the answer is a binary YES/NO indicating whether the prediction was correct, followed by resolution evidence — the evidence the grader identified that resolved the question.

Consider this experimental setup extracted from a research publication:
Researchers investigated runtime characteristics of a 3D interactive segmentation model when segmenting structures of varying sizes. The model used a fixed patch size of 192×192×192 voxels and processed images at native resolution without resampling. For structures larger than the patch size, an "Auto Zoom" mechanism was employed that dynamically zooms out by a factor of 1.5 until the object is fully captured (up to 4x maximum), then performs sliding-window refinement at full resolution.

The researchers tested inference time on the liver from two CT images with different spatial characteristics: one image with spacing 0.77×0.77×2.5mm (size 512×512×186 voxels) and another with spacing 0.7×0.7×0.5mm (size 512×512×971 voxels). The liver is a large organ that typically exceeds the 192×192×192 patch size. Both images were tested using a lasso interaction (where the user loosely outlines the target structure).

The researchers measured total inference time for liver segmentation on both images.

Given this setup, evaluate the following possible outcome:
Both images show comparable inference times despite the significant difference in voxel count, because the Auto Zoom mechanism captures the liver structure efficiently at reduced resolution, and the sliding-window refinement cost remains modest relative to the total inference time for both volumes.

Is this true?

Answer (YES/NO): NO